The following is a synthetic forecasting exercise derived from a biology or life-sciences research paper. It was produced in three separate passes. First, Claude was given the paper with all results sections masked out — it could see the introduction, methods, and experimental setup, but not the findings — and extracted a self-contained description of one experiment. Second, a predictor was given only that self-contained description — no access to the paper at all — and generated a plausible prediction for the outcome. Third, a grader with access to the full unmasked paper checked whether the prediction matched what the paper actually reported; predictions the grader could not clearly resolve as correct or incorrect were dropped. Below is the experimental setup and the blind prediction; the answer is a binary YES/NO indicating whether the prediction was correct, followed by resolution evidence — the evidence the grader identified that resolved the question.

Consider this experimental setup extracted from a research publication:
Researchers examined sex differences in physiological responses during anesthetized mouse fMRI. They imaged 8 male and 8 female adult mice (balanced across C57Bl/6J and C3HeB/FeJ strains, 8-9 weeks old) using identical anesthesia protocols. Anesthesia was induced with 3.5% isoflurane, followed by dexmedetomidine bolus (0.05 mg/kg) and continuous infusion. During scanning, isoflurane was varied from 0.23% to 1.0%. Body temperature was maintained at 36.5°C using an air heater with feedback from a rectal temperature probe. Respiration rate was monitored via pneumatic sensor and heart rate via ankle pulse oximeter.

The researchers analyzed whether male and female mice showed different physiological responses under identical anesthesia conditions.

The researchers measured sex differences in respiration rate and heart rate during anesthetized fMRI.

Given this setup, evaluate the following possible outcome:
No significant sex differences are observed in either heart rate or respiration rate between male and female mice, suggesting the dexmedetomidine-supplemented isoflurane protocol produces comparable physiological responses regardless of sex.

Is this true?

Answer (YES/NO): YES